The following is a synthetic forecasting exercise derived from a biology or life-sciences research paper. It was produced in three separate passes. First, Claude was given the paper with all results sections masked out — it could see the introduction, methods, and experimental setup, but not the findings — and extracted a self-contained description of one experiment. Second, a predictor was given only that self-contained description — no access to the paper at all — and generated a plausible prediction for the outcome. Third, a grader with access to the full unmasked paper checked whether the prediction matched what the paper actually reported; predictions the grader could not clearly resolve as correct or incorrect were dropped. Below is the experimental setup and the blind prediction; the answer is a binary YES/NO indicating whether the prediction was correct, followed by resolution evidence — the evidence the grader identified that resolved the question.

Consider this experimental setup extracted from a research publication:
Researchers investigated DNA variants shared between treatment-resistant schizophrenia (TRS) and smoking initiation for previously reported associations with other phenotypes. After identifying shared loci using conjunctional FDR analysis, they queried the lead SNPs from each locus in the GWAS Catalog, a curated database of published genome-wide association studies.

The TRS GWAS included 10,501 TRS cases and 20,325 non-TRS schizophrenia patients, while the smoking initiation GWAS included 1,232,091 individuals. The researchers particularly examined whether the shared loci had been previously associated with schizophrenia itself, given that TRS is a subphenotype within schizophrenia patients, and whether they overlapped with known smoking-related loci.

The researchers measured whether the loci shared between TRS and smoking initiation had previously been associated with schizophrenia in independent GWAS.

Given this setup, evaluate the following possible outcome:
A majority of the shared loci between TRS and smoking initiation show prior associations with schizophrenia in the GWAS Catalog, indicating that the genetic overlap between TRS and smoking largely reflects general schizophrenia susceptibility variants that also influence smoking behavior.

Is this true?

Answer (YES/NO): NO